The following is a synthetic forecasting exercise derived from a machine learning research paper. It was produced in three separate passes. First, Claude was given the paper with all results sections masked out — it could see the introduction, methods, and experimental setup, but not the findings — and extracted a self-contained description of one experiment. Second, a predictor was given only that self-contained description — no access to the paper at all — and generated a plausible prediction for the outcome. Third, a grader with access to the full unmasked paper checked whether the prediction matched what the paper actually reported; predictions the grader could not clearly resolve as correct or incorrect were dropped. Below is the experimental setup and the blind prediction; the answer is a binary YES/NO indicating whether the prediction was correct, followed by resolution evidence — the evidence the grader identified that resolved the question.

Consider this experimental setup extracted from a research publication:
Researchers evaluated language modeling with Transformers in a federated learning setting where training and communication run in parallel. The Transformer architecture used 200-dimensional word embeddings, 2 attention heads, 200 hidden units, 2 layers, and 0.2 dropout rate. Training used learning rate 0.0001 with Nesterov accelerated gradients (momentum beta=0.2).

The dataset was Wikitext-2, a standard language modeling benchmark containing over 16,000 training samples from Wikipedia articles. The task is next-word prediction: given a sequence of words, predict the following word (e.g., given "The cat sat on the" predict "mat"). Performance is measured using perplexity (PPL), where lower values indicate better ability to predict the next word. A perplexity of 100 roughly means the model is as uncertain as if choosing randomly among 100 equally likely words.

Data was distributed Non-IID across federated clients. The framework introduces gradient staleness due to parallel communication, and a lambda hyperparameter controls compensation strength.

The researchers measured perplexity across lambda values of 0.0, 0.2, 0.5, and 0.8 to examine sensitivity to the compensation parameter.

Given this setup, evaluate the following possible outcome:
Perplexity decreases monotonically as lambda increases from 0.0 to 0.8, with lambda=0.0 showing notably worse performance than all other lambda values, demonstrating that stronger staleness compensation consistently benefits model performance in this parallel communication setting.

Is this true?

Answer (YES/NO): NO